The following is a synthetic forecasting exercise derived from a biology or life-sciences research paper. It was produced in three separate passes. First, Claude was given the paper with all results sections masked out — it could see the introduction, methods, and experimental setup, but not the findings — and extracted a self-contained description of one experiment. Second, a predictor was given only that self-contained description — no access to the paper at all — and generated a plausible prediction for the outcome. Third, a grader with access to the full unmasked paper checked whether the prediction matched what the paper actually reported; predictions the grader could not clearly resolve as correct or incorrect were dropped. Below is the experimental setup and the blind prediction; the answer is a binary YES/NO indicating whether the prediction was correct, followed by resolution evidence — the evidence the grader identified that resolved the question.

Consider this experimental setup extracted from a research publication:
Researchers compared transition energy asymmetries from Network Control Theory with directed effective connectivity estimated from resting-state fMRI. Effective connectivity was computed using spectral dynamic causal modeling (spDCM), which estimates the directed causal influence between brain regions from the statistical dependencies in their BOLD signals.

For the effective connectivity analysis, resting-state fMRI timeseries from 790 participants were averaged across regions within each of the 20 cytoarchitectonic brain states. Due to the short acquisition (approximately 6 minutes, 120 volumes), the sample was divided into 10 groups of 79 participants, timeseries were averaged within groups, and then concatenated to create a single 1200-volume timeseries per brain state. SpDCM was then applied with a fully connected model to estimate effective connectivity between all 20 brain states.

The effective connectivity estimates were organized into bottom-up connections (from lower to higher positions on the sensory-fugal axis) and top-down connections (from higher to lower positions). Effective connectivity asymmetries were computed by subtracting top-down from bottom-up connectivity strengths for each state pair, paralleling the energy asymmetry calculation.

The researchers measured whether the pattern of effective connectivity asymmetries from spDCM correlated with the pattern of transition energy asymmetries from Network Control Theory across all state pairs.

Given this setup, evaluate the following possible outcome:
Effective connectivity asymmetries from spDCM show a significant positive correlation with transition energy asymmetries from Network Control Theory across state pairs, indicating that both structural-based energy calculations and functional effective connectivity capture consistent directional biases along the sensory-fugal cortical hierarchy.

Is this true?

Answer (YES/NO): YES